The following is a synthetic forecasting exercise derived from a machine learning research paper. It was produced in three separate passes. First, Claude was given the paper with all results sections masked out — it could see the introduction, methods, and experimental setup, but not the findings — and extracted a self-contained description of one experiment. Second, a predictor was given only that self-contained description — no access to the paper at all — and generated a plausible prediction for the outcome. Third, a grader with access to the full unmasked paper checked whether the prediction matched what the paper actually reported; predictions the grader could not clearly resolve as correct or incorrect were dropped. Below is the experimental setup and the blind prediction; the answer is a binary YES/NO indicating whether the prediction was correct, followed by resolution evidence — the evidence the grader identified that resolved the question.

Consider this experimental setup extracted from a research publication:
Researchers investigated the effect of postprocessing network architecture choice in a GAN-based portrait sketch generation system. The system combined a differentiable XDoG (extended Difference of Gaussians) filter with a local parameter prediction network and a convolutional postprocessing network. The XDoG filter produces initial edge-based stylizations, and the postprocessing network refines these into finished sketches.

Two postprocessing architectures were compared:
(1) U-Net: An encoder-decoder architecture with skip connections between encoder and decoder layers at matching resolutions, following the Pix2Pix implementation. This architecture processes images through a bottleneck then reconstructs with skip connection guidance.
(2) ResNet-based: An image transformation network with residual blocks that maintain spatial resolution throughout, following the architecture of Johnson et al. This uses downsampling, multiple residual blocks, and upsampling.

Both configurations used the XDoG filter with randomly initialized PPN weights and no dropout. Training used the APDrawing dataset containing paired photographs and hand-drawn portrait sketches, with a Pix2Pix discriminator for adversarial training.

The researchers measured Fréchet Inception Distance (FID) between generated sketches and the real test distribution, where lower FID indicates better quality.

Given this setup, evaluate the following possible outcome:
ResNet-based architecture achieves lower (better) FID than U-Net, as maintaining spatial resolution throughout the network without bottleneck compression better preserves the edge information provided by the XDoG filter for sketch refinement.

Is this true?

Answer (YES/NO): YES